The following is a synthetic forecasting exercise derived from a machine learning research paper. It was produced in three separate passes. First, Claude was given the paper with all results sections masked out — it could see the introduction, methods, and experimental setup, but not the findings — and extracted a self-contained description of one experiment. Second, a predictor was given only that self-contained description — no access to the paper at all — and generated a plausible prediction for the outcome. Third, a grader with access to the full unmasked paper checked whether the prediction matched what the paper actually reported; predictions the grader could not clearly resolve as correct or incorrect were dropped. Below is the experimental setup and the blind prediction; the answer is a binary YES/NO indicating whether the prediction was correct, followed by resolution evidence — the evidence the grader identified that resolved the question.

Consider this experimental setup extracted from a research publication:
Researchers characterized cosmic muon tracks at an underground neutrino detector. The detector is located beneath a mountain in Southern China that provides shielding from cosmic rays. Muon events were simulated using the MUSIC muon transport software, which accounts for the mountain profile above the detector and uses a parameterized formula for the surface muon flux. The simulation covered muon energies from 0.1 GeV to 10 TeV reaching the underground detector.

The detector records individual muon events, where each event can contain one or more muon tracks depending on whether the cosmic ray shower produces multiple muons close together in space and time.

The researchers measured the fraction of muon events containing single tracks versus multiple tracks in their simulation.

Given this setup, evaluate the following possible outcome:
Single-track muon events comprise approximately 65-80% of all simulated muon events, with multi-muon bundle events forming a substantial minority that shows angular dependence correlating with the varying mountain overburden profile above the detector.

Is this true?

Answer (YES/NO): NO